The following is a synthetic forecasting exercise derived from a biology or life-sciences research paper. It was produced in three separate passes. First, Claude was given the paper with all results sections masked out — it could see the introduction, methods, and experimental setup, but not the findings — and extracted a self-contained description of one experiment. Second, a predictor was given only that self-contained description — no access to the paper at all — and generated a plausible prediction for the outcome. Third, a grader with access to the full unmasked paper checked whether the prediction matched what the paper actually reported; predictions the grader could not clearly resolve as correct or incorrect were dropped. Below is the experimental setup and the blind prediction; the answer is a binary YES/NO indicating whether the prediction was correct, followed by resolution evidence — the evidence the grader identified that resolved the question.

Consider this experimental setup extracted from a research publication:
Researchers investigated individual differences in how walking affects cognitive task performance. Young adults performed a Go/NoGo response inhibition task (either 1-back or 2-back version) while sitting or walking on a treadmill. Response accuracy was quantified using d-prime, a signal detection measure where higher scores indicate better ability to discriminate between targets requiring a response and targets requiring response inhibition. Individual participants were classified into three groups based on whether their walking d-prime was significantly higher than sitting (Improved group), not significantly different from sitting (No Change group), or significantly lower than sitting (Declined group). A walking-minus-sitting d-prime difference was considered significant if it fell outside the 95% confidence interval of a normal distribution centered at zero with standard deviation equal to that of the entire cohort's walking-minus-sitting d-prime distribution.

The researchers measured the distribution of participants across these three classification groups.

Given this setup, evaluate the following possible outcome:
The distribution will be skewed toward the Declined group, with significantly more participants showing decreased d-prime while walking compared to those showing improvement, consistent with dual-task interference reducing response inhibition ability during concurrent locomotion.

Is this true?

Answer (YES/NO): NO